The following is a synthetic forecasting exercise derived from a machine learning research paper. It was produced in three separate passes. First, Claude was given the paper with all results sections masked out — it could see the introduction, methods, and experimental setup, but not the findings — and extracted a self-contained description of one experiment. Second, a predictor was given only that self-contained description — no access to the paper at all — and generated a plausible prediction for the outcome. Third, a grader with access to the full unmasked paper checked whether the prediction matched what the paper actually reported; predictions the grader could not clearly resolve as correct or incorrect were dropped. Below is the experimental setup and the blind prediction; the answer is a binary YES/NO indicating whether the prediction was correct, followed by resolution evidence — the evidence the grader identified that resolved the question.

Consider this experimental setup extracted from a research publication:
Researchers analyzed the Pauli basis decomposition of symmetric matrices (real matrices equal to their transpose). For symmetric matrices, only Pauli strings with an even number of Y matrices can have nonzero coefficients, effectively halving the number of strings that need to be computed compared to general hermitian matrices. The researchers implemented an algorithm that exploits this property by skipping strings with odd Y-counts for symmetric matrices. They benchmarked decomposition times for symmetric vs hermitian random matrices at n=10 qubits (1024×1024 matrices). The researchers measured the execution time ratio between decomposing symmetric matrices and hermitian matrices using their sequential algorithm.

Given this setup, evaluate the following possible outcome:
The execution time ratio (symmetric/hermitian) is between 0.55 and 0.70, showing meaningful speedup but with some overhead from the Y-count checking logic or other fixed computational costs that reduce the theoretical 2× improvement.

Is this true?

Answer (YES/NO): NO